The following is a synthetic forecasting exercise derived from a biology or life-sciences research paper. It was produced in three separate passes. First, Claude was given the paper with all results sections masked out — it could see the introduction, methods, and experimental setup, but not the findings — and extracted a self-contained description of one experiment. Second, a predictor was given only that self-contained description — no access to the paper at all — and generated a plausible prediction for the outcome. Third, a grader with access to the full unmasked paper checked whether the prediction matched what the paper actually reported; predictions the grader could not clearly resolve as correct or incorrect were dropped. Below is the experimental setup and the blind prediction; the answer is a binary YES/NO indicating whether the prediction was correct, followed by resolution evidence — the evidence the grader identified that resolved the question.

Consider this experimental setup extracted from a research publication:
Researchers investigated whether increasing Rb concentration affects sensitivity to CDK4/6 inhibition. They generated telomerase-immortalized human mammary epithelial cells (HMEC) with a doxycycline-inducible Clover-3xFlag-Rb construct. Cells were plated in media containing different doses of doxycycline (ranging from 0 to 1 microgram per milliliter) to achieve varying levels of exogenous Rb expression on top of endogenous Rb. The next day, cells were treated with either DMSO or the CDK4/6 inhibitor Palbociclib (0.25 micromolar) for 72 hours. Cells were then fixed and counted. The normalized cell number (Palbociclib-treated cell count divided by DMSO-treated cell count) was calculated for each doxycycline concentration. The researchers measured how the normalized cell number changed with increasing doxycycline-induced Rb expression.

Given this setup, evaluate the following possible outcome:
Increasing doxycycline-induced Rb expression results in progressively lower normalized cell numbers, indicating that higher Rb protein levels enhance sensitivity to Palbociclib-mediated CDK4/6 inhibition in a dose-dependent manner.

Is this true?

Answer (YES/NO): YES